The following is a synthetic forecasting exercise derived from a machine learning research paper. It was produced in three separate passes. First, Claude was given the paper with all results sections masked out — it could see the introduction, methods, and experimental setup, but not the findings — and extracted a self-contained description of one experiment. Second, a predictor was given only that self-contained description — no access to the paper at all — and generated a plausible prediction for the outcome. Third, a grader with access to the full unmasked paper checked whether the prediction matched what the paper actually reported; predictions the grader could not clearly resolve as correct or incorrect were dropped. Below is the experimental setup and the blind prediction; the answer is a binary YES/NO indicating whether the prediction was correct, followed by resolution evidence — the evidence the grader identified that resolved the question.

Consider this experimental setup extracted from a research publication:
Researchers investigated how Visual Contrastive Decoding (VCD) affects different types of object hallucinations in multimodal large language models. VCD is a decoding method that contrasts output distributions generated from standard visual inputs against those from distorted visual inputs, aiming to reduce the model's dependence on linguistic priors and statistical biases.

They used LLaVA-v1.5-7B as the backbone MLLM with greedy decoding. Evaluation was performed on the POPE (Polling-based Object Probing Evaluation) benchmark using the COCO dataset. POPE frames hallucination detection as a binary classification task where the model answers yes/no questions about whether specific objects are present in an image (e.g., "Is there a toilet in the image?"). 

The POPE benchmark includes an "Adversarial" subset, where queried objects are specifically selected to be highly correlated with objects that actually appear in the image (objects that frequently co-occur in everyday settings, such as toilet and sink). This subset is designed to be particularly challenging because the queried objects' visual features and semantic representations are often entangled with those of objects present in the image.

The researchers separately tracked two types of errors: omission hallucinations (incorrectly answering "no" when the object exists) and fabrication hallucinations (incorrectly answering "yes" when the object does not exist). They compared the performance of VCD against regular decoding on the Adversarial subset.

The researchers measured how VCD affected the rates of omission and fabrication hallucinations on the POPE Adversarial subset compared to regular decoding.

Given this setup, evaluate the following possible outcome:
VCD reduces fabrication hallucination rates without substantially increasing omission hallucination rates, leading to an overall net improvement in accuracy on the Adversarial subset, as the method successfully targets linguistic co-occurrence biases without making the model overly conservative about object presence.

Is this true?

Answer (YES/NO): NO